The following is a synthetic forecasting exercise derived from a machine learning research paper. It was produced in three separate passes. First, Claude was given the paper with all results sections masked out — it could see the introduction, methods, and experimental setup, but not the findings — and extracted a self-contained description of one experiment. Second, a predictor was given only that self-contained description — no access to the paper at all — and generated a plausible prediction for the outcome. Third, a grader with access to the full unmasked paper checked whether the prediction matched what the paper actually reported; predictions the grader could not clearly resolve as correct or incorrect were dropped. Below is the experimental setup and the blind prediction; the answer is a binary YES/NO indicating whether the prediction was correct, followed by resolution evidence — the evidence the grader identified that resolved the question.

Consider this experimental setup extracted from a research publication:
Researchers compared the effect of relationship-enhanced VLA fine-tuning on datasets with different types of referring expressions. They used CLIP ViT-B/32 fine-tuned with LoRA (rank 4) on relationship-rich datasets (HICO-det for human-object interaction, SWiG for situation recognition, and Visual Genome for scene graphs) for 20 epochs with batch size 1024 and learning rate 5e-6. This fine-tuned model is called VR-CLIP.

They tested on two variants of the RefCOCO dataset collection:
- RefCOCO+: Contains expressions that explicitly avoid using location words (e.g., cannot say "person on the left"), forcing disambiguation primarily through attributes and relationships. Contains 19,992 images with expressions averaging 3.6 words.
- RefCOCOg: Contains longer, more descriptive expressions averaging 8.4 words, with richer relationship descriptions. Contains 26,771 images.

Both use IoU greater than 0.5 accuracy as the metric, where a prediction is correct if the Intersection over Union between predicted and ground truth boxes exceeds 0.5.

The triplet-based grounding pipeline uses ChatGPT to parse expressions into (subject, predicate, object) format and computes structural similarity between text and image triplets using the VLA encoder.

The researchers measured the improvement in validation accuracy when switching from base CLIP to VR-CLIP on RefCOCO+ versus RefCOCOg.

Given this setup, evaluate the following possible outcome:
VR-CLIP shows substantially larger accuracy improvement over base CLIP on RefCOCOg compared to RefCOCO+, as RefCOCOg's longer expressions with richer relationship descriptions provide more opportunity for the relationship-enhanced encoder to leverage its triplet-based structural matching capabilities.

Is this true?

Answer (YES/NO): NO